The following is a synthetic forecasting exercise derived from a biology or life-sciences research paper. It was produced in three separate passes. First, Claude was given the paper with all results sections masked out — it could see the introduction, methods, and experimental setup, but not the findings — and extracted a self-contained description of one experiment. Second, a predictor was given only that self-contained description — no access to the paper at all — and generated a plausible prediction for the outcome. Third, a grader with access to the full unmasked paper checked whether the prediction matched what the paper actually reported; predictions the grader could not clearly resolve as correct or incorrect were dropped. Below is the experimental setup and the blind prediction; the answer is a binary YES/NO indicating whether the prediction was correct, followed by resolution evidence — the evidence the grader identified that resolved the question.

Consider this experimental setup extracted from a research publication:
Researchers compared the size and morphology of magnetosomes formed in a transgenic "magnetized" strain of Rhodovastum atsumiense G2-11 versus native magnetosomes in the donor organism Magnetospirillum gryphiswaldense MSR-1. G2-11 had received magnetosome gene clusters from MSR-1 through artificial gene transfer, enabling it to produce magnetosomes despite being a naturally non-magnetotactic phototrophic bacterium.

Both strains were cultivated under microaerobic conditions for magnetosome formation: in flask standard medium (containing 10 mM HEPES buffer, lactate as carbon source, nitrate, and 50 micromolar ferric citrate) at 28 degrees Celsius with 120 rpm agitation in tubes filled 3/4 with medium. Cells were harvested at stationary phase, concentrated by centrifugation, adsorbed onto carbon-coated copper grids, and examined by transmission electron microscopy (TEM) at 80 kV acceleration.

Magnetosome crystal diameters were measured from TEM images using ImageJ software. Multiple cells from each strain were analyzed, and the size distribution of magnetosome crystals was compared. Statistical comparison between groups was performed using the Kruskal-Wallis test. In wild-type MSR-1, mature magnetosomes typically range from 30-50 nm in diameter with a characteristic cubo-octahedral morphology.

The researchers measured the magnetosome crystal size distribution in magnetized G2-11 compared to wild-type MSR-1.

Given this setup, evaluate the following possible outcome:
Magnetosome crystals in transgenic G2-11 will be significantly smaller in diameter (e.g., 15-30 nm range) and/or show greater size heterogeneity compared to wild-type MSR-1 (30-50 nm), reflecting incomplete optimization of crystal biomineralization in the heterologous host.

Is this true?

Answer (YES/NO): YES